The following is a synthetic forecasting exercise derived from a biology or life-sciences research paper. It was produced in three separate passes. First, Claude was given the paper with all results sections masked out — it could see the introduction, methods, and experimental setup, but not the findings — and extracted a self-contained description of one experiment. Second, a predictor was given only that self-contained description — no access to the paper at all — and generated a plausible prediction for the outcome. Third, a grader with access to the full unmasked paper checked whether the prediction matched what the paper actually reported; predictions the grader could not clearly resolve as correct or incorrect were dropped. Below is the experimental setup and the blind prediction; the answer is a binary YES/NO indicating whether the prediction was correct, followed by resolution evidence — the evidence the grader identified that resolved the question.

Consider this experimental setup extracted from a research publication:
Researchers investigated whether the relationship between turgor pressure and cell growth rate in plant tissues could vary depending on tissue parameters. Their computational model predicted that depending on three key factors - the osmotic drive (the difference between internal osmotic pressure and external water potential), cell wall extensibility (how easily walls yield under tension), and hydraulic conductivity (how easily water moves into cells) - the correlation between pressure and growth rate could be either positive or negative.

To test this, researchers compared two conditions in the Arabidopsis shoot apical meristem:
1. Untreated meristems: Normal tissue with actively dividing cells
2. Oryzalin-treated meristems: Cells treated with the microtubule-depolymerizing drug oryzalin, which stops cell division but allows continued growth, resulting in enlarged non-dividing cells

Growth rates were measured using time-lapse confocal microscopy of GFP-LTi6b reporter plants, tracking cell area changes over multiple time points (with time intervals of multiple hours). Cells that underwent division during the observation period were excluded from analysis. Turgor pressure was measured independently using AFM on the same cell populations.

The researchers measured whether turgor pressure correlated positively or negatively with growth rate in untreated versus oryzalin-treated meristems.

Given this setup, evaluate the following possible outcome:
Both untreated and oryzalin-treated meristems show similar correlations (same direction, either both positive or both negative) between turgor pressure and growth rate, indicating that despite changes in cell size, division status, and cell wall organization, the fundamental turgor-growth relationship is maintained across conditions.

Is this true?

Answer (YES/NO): NO